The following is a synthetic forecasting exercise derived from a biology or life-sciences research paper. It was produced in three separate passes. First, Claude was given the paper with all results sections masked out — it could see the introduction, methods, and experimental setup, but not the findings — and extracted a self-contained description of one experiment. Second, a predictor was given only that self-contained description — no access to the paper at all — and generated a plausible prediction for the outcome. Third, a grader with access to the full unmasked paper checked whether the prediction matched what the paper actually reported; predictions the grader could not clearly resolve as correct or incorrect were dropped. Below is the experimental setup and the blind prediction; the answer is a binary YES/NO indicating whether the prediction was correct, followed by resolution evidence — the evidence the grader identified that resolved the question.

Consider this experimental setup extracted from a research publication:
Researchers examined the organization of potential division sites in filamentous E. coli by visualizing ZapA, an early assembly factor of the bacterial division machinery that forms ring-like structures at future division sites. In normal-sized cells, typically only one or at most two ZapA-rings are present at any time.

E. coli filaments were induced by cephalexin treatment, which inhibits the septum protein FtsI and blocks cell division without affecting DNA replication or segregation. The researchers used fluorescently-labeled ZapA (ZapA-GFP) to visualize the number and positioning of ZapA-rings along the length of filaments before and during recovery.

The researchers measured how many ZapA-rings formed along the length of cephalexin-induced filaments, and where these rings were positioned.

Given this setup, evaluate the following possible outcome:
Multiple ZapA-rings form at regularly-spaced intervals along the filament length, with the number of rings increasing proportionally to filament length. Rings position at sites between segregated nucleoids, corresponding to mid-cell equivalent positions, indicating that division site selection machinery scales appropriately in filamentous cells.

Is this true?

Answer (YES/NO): NO